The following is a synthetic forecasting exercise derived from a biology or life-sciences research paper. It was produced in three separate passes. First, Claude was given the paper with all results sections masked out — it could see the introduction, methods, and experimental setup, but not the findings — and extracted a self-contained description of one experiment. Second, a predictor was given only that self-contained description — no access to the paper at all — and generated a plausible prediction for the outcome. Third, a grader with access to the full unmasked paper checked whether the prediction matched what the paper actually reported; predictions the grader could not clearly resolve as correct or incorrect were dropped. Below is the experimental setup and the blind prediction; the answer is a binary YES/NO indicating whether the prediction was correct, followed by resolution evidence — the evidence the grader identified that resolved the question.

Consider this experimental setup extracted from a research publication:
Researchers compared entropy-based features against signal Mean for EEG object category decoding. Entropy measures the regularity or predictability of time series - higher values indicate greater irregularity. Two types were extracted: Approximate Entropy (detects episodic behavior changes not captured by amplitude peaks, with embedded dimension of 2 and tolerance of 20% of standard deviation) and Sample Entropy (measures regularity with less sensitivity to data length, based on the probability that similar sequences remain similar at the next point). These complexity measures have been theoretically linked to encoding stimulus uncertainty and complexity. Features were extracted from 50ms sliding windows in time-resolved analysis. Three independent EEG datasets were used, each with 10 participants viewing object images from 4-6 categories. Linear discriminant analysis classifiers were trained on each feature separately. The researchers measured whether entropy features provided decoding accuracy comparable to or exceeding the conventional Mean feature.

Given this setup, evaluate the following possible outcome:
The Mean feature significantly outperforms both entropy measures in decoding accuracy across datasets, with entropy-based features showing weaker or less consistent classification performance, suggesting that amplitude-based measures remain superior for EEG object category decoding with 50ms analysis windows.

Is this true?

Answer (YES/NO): NO